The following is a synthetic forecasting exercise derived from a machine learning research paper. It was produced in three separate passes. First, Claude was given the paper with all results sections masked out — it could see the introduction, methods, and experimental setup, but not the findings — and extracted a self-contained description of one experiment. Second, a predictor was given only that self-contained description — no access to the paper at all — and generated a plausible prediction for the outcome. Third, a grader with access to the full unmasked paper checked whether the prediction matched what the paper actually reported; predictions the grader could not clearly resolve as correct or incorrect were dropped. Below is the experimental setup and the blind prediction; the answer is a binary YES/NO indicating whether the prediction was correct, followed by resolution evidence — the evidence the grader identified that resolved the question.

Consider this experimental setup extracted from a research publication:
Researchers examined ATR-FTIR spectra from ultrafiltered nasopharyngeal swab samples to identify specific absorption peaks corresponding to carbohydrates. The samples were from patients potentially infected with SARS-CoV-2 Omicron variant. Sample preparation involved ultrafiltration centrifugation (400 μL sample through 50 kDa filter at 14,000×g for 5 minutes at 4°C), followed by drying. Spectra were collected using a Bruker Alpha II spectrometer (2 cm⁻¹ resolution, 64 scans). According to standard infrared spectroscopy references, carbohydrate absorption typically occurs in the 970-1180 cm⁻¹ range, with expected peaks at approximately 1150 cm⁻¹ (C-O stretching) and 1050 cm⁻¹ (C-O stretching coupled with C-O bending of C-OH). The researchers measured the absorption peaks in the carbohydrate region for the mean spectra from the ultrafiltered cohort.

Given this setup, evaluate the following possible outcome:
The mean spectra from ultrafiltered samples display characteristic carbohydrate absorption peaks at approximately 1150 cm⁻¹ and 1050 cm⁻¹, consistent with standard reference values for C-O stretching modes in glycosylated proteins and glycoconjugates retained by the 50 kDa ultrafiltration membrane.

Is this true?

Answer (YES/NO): NO